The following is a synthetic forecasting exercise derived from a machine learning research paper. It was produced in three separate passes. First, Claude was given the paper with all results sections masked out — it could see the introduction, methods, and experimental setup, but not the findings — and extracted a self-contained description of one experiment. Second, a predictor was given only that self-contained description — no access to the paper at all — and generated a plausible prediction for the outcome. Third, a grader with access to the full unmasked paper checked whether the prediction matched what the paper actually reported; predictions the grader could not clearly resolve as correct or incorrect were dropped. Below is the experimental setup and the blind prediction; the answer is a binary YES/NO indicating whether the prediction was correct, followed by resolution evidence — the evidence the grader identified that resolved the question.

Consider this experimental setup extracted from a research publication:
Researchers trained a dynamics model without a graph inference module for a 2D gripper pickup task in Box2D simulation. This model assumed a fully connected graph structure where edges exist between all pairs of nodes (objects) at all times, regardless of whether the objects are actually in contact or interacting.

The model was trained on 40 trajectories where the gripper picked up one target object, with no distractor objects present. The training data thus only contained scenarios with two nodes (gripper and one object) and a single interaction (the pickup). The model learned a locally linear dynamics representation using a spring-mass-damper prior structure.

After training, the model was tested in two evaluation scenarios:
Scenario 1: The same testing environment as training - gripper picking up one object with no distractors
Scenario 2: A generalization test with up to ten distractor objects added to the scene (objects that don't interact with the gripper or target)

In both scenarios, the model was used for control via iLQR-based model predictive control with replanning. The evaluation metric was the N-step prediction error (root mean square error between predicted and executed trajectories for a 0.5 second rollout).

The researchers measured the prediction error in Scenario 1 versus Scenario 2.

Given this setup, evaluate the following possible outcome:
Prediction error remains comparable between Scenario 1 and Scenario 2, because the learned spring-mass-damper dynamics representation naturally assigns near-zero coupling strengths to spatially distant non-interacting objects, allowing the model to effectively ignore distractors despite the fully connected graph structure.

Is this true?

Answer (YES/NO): NO